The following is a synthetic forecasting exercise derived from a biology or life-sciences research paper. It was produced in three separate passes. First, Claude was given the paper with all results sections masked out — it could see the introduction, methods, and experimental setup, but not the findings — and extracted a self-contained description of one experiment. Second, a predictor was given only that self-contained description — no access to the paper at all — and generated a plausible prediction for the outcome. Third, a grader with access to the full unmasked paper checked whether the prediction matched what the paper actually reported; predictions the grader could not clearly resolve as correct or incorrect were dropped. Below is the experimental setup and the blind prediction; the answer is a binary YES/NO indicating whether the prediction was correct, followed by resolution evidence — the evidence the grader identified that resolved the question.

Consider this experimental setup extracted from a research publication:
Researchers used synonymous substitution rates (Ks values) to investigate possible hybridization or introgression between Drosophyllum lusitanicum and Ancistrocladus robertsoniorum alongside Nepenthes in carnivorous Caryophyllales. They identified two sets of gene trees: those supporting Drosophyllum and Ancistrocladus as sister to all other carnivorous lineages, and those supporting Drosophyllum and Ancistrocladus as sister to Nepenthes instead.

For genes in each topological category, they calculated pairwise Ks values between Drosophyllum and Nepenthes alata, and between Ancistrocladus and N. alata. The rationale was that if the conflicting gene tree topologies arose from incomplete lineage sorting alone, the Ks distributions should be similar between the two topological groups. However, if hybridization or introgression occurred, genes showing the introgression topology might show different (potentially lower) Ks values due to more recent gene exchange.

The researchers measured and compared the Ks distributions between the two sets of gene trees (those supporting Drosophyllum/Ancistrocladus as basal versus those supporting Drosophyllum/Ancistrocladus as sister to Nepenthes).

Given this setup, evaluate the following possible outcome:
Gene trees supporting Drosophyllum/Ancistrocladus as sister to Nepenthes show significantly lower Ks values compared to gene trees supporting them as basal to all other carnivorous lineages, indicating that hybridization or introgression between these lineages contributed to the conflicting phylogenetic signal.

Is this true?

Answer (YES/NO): NO